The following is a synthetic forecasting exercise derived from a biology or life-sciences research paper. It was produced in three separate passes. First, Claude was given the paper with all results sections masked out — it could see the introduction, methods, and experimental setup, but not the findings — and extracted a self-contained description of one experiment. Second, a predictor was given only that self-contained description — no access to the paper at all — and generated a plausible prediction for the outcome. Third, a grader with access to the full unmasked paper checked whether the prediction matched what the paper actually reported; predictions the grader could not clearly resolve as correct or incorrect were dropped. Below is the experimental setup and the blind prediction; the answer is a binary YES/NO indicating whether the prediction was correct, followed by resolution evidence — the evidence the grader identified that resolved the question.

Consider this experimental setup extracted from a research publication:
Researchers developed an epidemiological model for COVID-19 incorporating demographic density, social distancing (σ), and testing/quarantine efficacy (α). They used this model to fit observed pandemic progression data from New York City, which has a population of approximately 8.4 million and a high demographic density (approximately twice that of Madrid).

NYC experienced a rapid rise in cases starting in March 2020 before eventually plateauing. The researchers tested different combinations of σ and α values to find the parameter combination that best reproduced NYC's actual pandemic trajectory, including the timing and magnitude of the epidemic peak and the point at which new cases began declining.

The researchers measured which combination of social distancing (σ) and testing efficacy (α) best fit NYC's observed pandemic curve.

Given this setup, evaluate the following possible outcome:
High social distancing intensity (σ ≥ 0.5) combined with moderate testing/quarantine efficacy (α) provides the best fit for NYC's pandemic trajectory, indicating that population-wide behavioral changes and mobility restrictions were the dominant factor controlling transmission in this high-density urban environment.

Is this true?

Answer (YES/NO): NO